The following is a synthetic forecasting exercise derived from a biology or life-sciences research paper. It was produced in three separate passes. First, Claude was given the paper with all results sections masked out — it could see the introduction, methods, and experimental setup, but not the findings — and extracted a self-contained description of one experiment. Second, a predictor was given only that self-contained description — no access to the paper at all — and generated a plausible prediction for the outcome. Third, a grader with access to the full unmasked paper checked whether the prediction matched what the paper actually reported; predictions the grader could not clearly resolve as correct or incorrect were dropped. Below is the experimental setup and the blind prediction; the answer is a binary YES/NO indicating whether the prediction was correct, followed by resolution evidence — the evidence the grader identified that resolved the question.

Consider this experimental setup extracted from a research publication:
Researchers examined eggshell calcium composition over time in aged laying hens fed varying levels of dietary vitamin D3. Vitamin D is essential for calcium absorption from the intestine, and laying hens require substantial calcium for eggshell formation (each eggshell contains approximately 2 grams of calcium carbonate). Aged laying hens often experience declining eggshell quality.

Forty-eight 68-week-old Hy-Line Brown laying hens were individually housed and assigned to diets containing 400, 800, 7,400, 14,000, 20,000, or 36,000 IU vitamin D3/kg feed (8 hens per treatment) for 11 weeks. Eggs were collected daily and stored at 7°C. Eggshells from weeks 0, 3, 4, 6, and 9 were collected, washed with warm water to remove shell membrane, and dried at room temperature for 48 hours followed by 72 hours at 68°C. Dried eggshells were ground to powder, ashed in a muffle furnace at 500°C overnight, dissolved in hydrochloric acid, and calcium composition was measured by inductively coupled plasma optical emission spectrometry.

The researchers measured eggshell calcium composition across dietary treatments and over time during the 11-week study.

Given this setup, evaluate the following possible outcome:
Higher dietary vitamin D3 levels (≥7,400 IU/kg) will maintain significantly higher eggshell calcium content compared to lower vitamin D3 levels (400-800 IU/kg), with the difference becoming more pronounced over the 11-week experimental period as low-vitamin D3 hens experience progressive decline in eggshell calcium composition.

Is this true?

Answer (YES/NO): NO